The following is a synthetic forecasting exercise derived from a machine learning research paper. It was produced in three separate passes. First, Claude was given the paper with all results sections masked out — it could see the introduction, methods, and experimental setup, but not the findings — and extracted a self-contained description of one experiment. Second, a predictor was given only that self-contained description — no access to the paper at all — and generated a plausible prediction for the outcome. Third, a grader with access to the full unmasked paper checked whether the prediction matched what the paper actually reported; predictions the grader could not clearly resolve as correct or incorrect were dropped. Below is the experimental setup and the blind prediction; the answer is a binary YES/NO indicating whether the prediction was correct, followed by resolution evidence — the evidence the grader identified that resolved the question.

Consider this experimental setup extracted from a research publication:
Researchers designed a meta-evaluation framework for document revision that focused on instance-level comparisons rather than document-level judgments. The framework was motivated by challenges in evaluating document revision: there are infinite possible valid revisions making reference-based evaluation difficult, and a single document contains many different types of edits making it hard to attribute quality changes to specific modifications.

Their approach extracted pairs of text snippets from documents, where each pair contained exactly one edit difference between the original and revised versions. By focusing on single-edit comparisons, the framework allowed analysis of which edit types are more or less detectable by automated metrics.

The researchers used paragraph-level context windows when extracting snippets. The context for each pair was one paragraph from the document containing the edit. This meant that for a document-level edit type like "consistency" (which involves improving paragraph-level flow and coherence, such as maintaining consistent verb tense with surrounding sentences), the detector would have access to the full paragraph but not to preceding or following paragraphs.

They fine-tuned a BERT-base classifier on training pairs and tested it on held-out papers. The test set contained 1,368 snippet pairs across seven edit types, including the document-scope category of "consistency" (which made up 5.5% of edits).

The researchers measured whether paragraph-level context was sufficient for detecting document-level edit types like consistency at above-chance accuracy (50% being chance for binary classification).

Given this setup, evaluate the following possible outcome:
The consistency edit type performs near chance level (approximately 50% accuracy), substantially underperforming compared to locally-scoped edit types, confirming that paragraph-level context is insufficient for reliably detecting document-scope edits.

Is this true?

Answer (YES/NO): NO